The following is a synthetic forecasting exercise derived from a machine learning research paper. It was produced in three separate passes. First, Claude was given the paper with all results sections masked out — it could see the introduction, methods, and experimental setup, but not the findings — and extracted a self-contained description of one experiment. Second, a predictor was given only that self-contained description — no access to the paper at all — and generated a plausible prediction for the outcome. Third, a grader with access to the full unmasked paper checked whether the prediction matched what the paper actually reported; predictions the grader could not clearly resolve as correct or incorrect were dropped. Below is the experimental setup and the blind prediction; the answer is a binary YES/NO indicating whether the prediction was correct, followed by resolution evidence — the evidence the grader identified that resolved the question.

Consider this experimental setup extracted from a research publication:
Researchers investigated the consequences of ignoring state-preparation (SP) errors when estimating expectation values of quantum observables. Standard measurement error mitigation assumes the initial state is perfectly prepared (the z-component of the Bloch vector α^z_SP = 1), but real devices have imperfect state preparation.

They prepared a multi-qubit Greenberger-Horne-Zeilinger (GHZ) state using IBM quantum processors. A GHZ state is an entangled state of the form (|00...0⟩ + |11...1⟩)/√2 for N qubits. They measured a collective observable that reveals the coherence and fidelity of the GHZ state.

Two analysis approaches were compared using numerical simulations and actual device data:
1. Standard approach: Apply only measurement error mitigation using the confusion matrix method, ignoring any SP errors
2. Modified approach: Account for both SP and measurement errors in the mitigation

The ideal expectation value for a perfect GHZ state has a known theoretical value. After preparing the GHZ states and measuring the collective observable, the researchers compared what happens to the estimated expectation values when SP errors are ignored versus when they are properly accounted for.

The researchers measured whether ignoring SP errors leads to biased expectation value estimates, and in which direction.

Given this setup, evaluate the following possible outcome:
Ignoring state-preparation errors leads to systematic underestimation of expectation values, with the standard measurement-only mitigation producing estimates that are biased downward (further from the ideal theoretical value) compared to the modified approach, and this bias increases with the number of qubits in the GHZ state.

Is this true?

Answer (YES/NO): NO